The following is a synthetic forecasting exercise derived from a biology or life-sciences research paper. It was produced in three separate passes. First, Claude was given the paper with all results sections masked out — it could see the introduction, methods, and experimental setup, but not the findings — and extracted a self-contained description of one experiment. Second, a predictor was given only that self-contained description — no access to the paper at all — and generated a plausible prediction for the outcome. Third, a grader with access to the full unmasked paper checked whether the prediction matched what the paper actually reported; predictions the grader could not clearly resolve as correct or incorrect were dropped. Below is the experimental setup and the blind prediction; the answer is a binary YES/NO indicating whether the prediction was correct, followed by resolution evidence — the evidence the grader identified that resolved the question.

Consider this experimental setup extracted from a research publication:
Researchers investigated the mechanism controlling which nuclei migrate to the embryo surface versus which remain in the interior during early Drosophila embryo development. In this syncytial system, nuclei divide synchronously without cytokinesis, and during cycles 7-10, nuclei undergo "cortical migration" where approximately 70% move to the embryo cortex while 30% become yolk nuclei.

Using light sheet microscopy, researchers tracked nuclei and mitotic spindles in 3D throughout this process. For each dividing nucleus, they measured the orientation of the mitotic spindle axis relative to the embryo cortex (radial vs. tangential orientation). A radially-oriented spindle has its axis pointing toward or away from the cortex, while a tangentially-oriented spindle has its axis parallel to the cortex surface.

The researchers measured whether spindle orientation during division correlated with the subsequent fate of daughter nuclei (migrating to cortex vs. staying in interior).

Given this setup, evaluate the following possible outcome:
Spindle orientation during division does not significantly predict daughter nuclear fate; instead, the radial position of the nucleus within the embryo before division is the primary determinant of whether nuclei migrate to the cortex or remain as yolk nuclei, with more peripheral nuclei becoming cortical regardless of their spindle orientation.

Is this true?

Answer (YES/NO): NO